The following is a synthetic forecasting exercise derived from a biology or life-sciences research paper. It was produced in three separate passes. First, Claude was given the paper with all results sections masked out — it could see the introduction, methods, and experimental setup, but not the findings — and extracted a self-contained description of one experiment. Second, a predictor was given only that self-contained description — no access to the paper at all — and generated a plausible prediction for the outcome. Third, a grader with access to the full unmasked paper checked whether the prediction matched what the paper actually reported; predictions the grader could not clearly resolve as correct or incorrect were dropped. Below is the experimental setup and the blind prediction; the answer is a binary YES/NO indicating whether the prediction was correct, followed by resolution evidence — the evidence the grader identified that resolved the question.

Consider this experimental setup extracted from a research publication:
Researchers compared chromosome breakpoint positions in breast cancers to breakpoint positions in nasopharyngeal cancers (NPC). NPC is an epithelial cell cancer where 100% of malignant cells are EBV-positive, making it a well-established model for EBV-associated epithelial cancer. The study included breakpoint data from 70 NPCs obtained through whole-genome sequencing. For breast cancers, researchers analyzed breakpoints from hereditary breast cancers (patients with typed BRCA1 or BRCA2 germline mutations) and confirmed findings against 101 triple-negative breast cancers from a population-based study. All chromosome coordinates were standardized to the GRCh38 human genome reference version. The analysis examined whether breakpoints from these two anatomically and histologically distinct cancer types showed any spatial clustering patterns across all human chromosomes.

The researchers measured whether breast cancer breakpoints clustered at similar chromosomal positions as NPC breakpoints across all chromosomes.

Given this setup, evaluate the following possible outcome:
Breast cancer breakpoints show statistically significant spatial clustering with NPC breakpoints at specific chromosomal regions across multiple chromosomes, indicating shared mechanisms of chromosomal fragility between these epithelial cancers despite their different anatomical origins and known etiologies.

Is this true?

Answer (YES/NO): YES